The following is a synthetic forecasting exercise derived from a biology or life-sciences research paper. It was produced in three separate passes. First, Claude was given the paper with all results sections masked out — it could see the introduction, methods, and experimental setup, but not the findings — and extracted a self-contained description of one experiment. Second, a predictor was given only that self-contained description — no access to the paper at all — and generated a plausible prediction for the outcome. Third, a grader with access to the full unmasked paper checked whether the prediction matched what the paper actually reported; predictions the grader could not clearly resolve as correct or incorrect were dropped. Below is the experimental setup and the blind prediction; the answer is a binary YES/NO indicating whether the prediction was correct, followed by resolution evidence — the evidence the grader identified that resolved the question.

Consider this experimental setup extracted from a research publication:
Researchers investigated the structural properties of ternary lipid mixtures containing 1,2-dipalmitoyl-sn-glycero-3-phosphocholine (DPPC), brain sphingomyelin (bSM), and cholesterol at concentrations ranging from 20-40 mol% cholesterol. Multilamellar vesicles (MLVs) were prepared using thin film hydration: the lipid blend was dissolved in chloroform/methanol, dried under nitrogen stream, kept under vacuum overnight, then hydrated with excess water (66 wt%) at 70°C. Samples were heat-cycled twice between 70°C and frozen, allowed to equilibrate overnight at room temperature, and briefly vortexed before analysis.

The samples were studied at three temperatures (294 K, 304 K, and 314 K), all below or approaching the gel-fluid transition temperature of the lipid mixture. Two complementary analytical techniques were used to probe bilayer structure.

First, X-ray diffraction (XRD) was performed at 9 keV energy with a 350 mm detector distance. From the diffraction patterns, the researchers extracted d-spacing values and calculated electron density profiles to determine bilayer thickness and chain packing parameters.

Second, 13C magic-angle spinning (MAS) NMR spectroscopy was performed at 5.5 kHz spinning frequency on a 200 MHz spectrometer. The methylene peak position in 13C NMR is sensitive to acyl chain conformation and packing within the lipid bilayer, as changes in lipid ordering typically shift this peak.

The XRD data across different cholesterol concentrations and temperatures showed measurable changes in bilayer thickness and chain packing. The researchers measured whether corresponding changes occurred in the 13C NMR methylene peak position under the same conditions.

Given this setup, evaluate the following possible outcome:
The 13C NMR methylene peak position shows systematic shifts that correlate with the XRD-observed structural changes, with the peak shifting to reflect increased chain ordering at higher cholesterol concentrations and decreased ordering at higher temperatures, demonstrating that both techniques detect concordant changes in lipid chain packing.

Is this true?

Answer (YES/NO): NO